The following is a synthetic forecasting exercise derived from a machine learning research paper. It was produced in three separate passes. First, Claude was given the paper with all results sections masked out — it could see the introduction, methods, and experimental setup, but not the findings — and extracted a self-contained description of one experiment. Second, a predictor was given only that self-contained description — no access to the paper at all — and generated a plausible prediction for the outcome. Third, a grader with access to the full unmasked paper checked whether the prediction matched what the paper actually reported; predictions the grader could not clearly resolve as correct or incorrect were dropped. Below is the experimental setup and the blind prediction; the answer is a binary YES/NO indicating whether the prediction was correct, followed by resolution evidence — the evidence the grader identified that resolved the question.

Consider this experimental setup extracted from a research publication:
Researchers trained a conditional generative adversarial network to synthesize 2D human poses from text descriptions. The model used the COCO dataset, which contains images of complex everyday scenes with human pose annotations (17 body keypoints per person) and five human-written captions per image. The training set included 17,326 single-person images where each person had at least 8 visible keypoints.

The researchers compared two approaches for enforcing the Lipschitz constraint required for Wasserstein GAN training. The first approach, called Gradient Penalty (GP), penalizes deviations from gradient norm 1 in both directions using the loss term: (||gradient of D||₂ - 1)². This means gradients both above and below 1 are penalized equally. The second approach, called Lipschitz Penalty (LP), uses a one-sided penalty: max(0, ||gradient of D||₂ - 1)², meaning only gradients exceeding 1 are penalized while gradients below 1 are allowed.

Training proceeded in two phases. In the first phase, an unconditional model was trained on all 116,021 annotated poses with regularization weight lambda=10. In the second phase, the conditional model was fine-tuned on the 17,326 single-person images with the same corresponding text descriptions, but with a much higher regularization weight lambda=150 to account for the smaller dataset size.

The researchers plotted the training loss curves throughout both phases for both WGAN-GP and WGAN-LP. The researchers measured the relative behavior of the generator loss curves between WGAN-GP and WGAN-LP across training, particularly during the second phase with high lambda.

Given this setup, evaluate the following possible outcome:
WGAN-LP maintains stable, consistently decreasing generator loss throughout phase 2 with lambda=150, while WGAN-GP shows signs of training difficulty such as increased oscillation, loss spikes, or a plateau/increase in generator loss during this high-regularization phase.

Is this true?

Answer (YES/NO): NO